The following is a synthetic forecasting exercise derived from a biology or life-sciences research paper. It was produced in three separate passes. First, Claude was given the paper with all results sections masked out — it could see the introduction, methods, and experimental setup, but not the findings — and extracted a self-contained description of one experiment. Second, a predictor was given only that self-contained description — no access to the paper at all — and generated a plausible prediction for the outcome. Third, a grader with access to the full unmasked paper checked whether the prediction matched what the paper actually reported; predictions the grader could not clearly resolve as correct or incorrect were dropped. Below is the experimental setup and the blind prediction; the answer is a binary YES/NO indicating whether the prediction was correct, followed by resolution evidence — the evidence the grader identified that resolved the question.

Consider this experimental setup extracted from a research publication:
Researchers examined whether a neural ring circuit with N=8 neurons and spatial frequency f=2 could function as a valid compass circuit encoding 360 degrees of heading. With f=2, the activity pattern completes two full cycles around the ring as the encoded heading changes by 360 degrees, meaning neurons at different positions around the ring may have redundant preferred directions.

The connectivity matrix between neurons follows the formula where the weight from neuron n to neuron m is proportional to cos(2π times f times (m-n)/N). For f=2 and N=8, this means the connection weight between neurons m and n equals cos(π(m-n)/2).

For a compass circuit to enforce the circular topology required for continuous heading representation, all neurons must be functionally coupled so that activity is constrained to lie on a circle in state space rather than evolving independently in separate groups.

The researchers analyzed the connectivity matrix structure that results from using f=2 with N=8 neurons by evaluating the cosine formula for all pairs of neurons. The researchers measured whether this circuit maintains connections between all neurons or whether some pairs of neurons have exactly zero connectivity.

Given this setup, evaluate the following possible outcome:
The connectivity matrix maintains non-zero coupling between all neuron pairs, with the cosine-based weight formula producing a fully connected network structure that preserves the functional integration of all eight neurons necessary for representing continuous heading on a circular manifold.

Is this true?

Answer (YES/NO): NO